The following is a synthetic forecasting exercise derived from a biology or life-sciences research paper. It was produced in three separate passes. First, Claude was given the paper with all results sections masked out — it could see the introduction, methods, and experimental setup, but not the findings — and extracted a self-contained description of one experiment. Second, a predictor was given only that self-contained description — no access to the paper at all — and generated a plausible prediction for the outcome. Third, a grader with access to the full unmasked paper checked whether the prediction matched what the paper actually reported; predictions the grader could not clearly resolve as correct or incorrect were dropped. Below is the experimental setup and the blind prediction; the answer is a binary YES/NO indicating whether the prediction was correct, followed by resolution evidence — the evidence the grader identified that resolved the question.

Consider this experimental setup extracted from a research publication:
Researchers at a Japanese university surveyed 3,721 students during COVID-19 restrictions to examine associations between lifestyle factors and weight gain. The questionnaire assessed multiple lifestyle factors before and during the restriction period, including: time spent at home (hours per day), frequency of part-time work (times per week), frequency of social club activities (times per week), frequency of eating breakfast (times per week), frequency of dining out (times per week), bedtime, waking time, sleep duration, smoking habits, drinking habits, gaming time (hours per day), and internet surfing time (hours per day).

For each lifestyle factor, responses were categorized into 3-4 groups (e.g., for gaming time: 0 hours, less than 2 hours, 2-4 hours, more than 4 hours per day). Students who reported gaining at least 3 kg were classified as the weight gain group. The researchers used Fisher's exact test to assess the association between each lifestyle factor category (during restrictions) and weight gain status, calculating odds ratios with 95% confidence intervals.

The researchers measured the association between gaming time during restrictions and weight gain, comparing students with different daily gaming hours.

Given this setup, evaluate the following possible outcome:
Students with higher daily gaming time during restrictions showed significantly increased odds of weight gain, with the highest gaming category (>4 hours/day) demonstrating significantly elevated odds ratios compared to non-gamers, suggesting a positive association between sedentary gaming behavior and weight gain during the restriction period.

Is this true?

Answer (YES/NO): YES